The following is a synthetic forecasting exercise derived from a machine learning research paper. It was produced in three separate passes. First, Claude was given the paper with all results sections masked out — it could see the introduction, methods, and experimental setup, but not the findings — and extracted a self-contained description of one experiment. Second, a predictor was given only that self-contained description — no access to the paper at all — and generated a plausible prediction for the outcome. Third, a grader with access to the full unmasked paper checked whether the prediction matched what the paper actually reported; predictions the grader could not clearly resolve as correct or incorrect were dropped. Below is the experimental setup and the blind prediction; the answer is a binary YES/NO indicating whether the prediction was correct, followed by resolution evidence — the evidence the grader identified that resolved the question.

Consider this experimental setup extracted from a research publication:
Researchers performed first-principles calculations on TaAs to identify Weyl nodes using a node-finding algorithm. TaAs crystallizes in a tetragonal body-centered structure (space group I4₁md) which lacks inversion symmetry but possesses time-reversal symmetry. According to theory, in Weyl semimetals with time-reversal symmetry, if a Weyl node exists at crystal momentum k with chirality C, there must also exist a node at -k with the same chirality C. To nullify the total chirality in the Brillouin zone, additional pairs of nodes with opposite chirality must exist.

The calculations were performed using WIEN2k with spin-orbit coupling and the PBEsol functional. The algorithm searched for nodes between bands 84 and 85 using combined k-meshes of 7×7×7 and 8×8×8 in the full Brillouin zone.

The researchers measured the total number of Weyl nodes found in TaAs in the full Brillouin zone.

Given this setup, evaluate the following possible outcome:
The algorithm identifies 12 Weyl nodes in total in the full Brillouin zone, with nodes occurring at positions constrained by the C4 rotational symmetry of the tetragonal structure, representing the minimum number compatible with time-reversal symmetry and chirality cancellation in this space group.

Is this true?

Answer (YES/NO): NO